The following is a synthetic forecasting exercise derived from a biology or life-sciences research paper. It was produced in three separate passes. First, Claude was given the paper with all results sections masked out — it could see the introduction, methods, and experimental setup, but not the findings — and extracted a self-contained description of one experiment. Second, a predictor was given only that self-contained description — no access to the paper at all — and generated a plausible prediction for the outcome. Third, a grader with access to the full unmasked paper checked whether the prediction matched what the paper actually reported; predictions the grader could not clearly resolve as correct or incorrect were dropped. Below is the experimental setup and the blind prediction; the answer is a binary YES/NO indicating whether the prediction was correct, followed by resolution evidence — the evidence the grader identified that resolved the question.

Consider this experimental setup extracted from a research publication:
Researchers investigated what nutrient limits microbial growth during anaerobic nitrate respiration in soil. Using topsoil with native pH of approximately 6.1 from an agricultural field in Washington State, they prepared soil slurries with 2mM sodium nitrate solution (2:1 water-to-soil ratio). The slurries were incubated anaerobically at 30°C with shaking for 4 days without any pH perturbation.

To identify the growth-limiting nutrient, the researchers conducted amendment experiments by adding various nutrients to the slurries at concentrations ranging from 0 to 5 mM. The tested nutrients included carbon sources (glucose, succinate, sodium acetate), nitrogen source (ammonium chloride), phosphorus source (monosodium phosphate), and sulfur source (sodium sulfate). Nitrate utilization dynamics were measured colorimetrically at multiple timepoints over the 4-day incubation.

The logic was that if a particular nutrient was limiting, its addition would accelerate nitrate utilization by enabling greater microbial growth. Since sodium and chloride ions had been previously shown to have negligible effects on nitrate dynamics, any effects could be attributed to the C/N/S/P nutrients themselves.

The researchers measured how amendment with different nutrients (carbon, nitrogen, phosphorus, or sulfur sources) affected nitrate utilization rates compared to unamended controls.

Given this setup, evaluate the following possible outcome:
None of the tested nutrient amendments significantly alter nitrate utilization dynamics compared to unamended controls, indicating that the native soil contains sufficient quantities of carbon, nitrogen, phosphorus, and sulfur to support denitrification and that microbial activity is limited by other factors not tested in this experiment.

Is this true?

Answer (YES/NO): NO